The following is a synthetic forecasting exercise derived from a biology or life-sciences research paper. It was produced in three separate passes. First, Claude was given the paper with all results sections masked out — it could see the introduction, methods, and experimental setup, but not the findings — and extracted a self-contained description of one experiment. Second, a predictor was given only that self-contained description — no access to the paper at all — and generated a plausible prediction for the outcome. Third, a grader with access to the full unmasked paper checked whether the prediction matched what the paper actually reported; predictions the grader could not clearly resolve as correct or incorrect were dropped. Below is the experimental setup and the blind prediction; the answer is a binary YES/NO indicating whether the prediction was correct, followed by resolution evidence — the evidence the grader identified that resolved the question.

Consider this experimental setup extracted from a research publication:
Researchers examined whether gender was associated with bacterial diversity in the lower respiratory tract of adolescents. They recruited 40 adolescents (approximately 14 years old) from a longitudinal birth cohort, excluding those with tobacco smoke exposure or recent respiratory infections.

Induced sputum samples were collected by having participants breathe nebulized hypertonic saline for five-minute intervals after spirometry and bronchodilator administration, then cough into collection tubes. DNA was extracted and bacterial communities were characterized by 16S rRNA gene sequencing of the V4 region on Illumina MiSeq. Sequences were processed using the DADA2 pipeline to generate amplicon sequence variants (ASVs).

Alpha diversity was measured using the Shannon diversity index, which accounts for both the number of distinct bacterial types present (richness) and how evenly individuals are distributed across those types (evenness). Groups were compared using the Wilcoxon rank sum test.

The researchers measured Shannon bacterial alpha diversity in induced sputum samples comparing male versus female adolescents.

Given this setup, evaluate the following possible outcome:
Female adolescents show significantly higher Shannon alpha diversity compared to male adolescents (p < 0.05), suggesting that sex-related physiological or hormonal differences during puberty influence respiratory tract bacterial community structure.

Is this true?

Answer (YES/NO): NO